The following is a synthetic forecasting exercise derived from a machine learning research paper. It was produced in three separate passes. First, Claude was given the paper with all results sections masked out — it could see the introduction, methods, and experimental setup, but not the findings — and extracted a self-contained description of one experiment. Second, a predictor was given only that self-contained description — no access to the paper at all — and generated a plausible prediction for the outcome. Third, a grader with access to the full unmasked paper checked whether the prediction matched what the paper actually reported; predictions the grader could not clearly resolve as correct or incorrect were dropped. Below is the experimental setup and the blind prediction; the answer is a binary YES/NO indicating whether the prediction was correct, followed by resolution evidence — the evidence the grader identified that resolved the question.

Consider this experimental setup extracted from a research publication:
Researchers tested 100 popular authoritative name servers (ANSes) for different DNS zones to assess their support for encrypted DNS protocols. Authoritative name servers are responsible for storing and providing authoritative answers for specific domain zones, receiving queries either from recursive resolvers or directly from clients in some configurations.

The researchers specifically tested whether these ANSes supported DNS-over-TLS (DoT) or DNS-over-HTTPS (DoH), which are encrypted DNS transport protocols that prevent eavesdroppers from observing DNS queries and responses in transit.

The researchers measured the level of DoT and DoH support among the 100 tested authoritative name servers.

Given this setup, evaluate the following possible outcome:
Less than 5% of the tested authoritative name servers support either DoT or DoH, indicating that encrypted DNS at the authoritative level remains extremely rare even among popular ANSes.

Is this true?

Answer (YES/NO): YES